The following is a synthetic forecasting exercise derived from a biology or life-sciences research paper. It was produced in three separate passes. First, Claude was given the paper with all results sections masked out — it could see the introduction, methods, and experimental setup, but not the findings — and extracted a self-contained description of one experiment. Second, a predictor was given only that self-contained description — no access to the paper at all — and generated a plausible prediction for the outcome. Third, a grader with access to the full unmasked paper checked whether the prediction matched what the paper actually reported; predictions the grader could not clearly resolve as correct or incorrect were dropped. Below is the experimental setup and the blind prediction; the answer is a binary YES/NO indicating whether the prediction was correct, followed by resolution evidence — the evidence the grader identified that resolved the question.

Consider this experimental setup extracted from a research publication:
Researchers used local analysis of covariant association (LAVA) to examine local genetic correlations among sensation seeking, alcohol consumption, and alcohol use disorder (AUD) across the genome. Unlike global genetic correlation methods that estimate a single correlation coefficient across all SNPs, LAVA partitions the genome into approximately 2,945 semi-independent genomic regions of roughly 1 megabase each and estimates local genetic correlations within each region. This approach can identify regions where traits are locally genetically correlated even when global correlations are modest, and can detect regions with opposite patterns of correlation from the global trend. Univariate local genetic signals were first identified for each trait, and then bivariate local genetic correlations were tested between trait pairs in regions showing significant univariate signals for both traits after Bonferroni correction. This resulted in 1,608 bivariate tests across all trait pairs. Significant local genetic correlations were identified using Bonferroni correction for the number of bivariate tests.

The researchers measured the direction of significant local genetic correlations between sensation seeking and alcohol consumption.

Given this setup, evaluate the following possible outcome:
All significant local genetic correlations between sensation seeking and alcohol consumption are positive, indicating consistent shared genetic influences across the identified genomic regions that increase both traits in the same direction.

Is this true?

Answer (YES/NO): YES